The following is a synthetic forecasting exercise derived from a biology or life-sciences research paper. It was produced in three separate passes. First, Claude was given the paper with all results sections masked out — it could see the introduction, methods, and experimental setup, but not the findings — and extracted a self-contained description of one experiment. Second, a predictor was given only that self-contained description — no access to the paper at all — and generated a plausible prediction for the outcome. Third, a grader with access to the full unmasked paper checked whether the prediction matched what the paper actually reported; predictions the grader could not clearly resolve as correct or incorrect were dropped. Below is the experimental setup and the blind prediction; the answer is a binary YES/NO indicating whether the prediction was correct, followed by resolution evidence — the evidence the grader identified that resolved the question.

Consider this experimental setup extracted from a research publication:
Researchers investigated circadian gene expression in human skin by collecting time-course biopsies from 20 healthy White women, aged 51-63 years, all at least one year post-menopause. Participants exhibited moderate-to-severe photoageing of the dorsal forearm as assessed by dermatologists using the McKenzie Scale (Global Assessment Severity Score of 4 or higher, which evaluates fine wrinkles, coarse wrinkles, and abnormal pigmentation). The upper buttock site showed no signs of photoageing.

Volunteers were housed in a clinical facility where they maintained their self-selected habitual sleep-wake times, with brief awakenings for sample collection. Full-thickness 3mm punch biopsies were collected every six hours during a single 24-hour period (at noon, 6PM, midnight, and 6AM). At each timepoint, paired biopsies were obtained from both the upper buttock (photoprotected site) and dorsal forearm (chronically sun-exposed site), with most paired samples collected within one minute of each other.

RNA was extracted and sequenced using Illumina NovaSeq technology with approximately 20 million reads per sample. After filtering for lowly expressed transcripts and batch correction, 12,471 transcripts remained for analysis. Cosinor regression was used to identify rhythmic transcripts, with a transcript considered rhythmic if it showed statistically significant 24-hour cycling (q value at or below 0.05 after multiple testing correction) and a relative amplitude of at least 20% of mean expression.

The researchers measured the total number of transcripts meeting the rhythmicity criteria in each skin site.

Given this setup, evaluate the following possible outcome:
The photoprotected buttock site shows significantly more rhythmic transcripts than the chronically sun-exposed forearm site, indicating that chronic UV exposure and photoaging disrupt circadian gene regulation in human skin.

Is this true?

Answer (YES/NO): YES